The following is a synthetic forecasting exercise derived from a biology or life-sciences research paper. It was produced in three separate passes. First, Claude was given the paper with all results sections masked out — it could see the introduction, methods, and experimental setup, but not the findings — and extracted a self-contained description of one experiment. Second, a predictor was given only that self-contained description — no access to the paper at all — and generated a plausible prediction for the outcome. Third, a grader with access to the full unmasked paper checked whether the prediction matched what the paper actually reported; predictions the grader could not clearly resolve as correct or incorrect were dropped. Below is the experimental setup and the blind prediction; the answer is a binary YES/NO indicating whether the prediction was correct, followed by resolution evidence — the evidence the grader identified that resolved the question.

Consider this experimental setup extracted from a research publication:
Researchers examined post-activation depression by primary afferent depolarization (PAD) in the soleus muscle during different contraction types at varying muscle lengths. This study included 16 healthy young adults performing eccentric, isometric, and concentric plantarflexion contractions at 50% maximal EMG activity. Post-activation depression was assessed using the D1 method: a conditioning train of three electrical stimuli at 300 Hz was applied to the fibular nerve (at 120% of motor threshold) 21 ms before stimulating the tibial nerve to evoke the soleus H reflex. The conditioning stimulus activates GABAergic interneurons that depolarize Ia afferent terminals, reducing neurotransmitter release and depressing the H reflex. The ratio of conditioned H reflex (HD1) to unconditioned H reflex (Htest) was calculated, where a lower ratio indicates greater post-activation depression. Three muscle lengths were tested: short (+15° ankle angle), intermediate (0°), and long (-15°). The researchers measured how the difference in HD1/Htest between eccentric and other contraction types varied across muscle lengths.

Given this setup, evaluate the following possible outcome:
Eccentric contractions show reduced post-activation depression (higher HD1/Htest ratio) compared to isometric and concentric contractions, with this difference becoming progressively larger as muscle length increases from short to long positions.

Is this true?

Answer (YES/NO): NO